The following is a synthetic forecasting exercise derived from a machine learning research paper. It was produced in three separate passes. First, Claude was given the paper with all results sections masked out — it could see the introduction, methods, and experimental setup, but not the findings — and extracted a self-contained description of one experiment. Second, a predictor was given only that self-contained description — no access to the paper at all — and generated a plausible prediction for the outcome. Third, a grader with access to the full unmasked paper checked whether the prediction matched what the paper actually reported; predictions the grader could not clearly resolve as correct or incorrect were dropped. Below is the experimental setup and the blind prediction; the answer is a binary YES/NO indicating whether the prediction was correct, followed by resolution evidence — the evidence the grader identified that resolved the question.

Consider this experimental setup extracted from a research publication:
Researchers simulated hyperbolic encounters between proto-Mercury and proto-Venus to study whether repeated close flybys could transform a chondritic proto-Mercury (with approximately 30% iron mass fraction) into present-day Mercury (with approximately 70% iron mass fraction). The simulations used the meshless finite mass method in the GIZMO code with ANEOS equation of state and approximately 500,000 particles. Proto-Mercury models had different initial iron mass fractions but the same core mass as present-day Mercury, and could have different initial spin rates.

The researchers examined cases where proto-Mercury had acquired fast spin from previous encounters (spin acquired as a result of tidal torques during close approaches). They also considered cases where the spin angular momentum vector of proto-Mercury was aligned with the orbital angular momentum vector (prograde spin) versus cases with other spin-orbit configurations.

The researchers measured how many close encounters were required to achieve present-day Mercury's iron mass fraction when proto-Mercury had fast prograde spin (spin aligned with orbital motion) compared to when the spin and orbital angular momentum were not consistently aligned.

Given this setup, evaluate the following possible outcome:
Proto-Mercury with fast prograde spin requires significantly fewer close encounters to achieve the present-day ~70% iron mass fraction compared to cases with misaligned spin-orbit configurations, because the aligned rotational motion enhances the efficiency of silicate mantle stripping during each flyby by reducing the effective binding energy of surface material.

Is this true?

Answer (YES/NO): YES